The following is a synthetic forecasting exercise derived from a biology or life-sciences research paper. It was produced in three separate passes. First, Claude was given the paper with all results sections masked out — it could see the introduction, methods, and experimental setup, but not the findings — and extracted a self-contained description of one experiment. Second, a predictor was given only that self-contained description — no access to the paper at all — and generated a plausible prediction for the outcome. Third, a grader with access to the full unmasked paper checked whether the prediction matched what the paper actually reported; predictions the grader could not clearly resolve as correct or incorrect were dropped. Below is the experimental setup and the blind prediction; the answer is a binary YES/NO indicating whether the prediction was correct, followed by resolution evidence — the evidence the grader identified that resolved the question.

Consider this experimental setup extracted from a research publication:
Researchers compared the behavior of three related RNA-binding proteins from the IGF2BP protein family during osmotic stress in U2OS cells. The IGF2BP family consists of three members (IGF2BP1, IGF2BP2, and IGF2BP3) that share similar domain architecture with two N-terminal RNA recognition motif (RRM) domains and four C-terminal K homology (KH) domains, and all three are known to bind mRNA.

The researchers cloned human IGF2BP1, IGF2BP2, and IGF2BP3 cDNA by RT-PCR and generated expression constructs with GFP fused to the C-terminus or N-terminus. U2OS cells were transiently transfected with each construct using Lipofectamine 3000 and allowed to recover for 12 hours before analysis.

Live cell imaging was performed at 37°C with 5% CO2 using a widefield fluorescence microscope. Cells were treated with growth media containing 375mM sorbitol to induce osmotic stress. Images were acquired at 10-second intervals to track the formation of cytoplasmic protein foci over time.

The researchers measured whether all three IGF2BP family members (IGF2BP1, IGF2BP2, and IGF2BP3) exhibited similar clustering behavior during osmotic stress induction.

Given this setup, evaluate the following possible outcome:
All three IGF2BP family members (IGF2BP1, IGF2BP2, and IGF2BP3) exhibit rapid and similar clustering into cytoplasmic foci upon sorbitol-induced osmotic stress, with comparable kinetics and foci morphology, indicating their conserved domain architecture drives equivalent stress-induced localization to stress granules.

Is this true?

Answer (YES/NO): YES